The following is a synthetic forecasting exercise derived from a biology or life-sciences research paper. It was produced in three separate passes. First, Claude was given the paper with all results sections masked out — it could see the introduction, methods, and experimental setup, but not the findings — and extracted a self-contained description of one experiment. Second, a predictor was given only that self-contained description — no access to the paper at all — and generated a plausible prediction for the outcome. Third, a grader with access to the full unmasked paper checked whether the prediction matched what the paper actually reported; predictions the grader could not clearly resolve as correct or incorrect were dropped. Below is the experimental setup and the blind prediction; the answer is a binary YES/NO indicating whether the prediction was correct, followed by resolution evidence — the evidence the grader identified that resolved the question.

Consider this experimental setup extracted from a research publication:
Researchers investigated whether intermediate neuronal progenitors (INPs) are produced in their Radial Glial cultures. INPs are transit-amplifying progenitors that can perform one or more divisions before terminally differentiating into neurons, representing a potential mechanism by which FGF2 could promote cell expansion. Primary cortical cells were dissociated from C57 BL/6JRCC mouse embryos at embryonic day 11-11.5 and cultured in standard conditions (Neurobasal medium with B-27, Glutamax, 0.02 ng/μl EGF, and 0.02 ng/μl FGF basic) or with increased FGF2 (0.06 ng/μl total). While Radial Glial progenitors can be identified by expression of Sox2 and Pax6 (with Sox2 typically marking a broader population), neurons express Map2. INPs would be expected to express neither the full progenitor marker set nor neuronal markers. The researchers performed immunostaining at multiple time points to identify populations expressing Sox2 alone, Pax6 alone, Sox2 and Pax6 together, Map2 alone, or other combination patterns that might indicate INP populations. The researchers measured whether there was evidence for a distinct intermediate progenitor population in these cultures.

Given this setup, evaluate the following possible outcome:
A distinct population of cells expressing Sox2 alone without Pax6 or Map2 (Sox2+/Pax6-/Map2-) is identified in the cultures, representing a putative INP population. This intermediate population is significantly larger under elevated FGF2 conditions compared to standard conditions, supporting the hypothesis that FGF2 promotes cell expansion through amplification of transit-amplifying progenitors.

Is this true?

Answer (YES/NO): NO